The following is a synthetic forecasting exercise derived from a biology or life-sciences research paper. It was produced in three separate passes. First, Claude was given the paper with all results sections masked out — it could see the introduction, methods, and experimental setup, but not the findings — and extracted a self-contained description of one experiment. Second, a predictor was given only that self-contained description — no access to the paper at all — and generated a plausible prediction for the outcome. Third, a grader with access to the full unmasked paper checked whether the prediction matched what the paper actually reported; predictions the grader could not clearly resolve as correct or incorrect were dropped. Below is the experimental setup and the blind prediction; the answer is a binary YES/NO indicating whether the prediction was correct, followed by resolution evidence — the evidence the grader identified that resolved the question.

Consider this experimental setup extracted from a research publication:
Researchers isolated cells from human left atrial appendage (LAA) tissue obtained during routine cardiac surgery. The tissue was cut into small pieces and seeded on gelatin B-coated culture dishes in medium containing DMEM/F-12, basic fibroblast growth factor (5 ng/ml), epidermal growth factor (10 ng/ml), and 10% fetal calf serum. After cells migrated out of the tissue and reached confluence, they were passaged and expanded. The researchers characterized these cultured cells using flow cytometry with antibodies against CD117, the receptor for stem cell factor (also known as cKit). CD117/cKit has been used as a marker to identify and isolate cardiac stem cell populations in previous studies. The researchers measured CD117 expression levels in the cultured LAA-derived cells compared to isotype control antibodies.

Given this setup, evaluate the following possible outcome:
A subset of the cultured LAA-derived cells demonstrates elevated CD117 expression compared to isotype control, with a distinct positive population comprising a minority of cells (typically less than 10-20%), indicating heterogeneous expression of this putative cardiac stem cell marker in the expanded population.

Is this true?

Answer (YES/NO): NO